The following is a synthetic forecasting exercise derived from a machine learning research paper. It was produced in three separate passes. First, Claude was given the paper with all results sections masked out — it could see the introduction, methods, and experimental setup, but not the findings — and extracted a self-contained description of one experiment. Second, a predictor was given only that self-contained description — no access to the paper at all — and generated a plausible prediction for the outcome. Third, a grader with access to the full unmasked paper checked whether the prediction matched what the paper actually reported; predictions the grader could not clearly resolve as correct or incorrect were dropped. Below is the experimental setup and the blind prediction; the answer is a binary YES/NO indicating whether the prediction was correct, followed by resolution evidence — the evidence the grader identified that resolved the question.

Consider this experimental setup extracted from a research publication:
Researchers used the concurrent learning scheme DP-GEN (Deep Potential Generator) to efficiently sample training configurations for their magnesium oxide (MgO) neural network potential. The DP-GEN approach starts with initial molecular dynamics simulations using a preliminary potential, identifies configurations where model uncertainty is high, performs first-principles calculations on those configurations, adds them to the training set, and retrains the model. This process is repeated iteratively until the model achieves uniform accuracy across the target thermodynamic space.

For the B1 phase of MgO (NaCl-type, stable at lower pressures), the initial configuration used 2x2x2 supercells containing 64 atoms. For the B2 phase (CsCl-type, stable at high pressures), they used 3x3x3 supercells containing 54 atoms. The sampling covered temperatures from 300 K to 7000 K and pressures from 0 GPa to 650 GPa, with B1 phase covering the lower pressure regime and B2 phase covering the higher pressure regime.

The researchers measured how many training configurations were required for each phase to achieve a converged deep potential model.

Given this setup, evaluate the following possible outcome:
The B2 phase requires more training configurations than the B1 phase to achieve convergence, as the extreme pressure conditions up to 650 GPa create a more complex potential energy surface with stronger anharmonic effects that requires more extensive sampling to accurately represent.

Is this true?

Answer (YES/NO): NO